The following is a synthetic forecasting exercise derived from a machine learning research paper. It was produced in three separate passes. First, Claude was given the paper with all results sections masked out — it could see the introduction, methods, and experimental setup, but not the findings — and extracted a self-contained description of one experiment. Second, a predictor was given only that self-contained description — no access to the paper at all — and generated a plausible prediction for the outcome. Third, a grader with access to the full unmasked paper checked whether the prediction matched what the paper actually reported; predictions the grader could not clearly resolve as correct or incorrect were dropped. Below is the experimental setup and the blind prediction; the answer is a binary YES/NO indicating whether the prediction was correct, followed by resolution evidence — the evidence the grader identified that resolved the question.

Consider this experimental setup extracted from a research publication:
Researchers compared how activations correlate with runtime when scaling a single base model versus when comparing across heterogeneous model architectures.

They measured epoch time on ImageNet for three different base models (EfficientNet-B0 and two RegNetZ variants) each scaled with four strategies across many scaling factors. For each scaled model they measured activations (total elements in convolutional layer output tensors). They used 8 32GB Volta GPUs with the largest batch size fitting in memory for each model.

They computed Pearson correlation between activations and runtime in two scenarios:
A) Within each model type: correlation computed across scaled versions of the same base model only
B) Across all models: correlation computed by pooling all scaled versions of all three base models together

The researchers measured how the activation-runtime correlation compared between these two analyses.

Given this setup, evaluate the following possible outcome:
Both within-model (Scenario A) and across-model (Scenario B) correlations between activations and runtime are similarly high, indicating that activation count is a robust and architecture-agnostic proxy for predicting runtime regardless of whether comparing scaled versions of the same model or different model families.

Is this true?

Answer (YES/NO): NO